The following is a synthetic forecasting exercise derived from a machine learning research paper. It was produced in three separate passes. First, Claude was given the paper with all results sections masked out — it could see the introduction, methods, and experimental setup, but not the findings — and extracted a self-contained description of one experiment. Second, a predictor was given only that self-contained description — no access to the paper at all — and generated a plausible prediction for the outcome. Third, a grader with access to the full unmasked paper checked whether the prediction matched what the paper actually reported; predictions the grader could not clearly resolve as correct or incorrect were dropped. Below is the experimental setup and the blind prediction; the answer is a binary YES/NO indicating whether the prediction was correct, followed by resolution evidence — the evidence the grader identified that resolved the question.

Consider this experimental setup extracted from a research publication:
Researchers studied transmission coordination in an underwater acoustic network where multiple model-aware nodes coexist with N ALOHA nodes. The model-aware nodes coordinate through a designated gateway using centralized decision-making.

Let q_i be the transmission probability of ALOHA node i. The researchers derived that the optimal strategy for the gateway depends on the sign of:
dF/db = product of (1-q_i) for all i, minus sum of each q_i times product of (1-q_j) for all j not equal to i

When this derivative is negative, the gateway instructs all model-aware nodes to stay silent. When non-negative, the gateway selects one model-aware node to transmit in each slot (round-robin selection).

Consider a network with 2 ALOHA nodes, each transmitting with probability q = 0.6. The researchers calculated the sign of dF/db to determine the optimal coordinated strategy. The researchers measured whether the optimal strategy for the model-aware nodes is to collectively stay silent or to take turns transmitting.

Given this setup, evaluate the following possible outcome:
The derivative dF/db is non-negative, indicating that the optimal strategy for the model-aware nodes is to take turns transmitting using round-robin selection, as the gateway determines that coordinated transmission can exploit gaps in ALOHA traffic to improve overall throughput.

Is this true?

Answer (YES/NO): NO